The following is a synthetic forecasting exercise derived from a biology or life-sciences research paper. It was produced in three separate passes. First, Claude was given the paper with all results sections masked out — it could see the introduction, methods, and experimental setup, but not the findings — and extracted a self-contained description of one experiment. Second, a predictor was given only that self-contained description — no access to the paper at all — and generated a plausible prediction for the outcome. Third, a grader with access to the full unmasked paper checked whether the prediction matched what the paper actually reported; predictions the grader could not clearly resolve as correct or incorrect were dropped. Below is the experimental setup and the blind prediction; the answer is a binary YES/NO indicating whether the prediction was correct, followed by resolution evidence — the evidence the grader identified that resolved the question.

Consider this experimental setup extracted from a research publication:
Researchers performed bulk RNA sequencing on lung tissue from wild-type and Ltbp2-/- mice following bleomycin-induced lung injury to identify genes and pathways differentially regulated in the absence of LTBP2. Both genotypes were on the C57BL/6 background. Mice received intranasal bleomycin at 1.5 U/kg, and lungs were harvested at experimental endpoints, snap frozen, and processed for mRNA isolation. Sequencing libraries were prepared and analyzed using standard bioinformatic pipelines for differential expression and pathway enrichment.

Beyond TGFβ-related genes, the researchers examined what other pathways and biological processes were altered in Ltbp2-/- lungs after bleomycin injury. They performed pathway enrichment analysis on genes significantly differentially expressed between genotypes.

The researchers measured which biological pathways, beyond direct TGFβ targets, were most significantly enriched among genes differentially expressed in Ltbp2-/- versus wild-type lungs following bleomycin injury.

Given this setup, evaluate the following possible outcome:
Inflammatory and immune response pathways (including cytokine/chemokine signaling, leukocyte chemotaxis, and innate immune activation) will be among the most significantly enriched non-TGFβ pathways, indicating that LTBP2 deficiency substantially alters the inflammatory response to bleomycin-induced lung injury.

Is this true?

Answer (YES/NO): NO